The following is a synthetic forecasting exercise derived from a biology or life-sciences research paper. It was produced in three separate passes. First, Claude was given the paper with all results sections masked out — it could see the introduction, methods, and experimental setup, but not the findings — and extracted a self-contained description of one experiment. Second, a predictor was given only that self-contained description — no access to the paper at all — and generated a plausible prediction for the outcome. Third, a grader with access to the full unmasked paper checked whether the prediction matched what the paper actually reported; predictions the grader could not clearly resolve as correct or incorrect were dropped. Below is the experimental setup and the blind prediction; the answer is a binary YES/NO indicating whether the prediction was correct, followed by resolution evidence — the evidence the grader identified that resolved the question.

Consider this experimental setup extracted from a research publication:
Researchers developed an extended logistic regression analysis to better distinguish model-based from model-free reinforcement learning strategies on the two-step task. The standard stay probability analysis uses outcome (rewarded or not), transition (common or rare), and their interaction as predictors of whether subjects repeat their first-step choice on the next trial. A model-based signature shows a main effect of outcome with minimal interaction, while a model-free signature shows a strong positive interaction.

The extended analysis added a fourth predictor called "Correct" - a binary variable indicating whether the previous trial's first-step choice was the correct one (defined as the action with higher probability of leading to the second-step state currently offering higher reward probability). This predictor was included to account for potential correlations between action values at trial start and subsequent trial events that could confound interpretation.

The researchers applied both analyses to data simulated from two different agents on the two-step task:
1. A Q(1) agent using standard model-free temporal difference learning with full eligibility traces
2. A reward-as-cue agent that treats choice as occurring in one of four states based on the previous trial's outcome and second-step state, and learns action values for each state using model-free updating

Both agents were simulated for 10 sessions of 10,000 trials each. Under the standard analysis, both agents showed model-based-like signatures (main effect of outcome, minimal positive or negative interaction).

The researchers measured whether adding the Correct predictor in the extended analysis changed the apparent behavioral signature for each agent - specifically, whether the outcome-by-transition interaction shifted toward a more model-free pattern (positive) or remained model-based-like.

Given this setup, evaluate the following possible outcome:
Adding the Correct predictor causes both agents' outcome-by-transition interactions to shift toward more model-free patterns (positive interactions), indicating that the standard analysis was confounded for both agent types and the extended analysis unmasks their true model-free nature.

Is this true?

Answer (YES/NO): NO